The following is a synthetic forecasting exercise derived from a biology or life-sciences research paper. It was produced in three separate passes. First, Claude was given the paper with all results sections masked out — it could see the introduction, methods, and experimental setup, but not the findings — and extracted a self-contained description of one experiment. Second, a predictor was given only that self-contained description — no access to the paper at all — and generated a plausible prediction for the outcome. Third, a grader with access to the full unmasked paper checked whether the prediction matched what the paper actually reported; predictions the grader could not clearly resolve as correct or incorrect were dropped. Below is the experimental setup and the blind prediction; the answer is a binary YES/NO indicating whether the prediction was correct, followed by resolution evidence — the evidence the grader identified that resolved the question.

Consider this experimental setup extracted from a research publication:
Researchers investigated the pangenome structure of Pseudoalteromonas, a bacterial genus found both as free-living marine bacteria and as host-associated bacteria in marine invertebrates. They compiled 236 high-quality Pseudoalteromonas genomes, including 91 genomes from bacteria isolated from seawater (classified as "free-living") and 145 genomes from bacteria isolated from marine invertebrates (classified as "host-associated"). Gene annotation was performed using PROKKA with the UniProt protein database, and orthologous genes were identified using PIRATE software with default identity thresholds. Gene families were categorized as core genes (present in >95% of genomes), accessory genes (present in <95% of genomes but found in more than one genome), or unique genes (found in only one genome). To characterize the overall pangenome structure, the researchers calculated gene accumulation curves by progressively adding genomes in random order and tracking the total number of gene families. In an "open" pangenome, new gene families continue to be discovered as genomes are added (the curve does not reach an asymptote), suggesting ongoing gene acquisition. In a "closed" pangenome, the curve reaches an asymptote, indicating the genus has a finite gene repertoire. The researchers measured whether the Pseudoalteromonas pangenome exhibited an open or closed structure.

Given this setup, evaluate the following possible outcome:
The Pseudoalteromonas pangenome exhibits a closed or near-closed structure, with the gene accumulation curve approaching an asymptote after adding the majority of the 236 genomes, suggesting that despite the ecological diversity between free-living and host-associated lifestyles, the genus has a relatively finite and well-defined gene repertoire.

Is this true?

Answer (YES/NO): NO